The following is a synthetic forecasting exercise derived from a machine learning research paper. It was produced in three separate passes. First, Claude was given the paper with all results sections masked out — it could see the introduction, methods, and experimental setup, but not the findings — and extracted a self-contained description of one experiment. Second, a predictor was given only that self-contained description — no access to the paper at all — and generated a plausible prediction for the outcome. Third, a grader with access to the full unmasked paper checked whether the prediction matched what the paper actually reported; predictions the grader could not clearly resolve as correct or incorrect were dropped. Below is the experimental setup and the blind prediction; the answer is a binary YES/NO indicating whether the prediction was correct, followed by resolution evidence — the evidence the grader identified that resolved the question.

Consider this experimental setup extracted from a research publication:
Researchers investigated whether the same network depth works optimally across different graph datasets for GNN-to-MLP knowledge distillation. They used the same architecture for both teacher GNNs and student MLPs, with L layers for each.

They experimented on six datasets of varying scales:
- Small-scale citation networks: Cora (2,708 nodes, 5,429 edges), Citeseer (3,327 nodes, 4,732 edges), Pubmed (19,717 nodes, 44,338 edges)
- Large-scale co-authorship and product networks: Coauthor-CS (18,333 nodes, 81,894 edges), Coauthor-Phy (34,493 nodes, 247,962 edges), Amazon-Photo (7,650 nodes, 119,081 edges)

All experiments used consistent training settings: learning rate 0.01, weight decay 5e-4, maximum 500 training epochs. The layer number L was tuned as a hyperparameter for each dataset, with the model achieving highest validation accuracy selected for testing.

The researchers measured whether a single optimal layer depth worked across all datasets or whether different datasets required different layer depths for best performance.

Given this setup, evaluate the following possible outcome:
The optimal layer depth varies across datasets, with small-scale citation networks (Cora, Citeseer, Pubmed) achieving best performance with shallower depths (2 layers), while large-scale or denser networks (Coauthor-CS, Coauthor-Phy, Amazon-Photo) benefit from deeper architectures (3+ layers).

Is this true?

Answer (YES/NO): NO